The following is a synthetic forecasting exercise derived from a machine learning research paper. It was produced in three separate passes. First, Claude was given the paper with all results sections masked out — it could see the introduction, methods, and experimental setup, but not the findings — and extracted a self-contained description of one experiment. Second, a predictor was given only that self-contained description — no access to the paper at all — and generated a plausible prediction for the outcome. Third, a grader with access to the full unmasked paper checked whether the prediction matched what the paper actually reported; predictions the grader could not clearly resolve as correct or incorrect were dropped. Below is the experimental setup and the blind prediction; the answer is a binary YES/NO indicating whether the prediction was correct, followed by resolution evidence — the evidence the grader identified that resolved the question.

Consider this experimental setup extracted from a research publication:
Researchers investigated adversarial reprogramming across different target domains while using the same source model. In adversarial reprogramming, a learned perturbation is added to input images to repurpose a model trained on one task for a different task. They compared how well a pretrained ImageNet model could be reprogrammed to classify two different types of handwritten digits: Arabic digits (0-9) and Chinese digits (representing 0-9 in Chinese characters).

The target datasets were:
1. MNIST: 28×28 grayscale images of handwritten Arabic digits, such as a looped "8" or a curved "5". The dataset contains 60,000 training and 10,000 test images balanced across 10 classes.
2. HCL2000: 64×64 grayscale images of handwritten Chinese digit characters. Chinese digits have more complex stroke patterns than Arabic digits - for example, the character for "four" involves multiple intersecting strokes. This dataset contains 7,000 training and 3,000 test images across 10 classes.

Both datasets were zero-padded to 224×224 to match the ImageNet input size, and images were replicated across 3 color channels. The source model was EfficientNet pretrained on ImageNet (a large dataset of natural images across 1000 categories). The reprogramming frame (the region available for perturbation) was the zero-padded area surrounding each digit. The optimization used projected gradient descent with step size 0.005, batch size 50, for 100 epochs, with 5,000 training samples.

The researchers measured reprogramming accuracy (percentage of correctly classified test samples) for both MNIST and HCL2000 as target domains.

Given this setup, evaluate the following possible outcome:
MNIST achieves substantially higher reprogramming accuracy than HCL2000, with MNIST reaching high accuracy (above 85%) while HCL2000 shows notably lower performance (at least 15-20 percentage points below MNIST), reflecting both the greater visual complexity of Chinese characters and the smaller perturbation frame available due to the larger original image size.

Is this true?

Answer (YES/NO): NO